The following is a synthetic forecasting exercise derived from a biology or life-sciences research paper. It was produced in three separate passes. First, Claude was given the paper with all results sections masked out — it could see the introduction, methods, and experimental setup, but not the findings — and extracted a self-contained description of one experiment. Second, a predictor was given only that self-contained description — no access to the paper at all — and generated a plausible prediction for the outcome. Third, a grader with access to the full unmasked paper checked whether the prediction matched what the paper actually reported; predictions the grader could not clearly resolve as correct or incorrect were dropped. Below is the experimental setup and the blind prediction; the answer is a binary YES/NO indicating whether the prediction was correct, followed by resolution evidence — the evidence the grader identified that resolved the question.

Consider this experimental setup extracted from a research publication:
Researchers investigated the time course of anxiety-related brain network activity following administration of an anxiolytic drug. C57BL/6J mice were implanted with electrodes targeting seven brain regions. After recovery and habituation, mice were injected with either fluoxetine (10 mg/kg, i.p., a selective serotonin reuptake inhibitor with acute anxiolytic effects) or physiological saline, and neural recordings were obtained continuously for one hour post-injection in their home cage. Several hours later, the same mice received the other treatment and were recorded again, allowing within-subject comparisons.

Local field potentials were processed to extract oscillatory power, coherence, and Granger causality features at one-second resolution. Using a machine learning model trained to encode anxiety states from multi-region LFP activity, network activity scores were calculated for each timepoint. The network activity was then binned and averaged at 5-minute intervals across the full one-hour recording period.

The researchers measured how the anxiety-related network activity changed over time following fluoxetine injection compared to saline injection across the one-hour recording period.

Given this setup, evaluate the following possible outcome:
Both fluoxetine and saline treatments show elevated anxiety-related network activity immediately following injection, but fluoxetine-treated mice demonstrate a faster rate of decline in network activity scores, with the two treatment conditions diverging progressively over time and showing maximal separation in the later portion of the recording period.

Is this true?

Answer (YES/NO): NO